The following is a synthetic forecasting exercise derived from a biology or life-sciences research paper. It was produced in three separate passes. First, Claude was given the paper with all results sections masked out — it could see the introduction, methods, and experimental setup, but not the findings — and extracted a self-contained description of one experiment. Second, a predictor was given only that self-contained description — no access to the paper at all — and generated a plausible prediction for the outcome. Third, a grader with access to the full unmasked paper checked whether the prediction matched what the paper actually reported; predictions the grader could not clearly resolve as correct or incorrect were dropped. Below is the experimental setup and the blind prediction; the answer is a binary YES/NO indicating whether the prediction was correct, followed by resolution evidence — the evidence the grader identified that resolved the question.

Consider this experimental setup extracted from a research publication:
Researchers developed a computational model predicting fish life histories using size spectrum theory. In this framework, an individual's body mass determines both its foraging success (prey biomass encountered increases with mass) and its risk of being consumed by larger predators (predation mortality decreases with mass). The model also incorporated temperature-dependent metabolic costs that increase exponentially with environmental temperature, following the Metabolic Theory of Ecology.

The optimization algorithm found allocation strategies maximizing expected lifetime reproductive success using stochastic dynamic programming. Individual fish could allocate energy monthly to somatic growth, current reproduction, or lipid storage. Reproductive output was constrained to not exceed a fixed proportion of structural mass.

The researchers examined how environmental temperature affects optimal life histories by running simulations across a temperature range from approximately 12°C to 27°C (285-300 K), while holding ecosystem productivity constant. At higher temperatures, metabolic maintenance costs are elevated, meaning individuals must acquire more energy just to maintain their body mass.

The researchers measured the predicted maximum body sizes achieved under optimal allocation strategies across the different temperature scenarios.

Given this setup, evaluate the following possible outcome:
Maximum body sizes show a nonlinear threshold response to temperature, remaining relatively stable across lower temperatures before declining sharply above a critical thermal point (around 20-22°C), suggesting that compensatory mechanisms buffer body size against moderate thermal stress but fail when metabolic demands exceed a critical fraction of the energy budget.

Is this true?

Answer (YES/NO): NO